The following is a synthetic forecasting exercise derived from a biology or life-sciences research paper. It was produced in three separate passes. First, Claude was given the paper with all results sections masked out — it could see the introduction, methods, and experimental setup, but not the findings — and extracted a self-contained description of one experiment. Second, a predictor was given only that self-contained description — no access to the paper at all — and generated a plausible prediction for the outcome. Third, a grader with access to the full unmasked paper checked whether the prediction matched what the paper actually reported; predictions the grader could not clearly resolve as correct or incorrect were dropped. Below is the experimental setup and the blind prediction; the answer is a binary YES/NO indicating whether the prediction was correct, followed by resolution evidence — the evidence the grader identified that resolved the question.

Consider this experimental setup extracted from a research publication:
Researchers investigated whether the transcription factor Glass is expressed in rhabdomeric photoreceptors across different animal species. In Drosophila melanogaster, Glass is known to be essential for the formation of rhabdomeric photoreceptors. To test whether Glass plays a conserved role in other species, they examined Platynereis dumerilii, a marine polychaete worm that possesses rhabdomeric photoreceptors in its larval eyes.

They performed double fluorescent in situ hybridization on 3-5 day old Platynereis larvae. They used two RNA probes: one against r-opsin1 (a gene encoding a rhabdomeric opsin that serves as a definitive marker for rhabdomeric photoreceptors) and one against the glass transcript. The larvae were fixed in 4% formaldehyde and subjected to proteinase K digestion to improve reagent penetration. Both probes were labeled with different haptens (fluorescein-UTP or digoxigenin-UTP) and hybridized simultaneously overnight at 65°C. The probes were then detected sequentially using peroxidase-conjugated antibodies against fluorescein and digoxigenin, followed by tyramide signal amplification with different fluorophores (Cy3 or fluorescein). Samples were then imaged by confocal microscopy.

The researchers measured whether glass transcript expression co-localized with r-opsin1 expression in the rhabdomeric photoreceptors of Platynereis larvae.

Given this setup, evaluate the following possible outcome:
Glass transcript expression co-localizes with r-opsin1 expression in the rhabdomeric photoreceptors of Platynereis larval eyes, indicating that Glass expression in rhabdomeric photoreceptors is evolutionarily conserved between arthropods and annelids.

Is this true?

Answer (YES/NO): NO